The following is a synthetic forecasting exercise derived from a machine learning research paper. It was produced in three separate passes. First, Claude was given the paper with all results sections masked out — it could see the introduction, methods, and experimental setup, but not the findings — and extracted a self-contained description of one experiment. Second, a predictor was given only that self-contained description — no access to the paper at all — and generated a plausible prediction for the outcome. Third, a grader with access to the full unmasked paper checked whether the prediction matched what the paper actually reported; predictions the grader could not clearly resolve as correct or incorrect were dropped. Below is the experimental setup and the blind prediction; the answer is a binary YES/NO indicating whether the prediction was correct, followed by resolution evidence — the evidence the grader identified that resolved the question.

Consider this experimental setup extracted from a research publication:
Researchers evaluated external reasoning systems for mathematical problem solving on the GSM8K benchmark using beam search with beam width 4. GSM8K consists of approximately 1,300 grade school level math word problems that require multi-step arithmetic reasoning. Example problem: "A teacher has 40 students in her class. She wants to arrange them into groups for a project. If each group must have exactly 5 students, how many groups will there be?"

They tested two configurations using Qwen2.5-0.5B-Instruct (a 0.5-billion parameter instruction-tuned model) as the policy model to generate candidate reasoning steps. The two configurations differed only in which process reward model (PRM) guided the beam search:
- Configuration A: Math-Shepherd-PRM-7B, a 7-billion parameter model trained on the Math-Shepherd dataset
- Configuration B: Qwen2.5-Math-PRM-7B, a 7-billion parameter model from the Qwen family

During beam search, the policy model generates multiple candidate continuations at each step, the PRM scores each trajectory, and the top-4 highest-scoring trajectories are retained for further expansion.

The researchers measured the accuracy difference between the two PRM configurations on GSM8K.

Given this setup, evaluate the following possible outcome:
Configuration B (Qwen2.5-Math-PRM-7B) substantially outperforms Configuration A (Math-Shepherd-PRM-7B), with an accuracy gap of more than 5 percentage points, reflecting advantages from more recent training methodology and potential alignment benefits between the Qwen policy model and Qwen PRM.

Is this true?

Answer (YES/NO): YES